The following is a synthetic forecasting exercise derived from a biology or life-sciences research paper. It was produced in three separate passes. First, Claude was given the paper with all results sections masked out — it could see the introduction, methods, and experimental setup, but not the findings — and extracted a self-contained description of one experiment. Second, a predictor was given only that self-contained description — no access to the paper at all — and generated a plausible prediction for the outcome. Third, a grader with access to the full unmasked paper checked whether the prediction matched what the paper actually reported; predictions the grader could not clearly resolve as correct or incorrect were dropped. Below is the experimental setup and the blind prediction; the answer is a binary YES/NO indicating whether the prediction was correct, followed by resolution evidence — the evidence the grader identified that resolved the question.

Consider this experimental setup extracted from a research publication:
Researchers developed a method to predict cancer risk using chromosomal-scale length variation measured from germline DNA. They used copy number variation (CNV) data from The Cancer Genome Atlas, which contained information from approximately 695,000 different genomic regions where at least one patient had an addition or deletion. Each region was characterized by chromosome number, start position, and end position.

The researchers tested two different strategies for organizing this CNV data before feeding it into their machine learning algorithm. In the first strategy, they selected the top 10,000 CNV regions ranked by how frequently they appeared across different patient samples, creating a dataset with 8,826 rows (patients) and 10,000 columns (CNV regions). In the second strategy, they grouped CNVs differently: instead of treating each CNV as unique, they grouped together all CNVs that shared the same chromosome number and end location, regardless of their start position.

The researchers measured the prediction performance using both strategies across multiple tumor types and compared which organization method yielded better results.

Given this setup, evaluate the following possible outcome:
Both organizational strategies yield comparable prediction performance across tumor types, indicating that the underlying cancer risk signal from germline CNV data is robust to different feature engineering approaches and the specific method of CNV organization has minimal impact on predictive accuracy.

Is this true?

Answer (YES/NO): NO